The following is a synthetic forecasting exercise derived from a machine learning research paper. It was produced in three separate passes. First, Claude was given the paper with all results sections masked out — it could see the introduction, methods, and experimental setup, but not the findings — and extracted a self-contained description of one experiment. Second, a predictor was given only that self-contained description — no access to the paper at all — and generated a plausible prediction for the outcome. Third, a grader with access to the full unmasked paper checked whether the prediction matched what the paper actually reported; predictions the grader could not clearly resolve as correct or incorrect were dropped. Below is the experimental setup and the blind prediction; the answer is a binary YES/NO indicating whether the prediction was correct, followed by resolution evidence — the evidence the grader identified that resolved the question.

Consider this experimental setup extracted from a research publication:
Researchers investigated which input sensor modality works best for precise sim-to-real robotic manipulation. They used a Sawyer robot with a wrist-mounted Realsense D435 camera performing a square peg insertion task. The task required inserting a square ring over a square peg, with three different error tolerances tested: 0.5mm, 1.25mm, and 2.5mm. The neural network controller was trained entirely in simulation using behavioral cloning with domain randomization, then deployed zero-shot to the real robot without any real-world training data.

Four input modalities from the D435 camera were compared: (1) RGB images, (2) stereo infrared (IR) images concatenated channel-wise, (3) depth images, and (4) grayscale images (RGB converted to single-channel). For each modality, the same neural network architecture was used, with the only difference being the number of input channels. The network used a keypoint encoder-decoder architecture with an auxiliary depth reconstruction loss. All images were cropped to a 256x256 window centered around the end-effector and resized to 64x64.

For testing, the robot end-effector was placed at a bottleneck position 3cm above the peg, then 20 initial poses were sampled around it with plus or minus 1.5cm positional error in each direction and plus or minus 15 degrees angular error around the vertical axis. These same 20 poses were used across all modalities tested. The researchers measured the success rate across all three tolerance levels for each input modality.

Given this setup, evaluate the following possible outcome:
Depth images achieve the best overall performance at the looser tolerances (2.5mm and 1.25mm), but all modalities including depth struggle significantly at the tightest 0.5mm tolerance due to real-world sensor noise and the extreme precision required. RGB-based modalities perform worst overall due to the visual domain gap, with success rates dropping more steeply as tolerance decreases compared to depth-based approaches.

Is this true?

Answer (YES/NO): NO